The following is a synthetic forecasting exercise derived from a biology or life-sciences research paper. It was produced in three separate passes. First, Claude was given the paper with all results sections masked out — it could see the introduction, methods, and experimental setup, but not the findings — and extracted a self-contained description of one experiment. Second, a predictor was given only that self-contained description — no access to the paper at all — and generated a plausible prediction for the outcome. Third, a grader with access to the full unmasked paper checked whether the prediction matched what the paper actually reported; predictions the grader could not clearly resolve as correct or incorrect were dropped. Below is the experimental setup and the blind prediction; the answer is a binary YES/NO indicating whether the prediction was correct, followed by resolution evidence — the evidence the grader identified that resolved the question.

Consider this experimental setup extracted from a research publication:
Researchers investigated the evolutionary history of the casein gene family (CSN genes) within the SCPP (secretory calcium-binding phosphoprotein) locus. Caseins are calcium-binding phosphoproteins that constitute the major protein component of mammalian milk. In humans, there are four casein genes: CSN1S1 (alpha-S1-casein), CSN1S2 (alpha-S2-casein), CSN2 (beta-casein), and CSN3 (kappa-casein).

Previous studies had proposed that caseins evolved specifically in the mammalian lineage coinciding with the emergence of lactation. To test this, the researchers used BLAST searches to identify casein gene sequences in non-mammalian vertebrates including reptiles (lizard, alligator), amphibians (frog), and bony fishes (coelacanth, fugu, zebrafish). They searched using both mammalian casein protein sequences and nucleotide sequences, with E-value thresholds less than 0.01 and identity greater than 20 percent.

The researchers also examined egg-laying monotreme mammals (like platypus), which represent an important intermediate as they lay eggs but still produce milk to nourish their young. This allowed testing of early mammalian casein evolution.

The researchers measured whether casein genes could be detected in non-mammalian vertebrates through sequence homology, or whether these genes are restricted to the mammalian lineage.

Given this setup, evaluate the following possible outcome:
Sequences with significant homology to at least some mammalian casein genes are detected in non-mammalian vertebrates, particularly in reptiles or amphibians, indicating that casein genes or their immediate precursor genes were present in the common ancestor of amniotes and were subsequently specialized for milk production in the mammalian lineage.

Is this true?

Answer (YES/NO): YES